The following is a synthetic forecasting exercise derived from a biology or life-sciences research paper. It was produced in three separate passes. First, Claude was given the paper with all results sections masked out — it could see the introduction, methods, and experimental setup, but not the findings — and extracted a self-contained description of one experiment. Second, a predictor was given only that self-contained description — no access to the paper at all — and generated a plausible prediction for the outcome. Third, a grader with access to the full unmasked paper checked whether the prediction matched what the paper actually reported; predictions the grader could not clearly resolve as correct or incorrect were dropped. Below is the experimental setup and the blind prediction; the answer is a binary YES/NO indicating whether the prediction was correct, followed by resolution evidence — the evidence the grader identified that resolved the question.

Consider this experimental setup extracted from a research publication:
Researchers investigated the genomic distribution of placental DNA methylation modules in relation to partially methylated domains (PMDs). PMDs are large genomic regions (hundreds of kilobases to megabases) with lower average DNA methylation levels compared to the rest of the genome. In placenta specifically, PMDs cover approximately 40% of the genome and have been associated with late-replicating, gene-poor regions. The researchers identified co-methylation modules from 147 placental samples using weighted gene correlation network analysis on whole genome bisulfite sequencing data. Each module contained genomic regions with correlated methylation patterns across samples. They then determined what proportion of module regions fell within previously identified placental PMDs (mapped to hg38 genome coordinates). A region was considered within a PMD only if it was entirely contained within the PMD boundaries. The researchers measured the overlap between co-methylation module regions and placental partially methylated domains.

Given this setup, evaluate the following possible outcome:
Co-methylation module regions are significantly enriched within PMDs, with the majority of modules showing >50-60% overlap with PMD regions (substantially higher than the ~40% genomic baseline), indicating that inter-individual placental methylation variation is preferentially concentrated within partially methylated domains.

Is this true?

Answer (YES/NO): NO